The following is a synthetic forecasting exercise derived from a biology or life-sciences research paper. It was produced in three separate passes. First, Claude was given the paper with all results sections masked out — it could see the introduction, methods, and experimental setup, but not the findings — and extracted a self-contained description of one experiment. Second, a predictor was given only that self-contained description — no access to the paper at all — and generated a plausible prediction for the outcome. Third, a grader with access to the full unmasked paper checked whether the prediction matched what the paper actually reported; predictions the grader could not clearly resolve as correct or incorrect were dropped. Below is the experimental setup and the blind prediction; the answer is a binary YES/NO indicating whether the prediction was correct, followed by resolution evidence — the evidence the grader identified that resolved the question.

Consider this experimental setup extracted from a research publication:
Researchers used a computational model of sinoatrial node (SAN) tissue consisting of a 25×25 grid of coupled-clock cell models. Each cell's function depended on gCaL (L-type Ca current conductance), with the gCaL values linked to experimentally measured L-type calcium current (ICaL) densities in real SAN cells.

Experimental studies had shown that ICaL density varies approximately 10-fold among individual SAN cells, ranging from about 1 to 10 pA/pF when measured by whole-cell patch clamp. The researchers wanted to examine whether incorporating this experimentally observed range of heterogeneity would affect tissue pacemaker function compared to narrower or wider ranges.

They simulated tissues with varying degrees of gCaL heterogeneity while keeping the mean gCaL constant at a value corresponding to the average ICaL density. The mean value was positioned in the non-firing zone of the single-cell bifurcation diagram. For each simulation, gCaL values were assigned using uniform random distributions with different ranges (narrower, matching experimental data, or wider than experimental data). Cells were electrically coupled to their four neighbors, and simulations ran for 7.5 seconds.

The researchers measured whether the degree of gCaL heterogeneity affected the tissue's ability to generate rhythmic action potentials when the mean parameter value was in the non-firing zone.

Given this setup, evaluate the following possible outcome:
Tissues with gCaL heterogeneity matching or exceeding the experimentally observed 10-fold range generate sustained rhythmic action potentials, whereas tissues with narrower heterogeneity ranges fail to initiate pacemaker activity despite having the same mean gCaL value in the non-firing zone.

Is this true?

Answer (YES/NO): NO